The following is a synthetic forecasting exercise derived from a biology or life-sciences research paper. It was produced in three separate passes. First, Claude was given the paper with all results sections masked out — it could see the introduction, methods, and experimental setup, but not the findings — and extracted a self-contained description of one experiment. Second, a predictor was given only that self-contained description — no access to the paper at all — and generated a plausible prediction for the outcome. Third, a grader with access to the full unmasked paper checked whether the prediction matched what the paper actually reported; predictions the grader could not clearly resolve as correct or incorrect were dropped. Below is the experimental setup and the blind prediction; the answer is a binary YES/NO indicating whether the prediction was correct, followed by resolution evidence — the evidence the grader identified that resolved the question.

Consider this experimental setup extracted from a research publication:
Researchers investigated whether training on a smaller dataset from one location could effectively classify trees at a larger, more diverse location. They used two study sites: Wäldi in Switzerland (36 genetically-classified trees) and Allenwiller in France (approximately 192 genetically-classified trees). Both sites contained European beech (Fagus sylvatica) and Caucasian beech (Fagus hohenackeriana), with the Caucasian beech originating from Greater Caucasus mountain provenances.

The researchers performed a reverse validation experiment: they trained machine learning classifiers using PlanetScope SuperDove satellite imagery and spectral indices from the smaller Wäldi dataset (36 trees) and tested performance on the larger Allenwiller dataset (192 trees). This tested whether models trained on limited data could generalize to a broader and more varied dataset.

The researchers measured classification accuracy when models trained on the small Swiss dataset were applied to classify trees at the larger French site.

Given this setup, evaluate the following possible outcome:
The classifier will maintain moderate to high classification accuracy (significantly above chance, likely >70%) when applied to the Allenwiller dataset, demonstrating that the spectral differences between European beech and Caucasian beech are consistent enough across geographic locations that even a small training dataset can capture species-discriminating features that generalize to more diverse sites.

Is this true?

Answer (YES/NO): NO